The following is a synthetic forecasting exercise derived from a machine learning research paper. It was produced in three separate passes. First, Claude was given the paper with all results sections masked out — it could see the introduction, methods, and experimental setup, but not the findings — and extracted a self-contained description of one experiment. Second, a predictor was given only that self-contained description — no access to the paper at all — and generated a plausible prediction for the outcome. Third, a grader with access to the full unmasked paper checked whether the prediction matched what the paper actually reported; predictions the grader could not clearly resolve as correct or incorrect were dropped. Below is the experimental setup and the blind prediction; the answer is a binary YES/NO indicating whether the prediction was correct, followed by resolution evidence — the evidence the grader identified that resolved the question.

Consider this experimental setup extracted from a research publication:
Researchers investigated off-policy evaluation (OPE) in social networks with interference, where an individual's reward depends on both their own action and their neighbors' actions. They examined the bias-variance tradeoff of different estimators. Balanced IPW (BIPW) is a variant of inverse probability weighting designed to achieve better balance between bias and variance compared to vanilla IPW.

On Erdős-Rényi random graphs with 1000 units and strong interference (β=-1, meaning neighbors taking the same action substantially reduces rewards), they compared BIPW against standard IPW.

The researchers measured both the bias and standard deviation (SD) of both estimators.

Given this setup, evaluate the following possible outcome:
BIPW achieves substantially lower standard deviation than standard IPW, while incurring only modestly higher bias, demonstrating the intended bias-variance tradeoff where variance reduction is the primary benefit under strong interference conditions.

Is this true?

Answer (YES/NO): NO